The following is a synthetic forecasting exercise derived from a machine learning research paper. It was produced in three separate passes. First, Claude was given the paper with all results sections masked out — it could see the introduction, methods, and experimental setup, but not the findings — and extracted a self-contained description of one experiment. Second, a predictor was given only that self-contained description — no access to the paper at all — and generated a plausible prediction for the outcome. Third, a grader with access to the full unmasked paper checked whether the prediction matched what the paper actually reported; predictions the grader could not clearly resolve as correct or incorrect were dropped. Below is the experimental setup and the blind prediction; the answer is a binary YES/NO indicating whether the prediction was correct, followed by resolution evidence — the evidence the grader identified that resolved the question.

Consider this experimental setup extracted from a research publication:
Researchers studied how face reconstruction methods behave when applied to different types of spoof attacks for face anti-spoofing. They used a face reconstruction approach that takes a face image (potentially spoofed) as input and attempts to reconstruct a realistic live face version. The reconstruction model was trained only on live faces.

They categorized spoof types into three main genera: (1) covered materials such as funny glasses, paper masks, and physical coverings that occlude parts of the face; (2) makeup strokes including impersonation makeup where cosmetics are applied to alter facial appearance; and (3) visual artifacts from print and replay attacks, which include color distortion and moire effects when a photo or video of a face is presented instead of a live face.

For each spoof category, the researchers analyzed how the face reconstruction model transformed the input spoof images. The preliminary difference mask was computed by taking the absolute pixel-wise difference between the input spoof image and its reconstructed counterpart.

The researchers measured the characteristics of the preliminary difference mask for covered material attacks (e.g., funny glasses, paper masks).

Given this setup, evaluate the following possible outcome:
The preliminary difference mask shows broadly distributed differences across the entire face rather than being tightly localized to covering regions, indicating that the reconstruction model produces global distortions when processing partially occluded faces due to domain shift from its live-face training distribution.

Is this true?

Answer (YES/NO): NO